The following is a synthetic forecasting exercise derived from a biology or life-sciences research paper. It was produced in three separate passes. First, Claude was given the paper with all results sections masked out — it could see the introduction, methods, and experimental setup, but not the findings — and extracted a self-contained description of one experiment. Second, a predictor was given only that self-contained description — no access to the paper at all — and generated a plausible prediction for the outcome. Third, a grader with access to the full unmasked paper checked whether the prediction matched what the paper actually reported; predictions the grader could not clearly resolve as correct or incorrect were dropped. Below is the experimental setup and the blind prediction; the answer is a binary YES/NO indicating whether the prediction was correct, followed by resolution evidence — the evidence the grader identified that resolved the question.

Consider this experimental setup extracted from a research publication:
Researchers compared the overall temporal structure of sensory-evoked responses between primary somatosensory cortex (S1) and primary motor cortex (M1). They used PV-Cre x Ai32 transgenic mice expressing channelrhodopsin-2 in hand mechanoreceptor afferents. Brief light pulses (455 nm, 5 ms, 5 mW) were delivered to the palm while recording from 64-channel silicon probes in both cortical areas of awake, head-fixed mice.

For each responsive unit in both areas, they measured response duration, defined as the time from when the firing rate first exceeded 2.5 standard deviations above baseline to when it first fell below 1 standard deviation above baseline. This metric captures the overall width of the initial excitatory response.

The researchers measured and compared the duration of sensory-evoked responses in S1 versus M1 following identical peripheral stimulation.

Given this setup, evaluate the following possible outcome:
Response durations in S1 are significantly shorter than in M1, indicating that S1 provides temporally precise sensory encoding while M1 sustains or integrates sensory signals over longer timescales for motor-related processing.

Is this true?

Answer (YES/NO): NO